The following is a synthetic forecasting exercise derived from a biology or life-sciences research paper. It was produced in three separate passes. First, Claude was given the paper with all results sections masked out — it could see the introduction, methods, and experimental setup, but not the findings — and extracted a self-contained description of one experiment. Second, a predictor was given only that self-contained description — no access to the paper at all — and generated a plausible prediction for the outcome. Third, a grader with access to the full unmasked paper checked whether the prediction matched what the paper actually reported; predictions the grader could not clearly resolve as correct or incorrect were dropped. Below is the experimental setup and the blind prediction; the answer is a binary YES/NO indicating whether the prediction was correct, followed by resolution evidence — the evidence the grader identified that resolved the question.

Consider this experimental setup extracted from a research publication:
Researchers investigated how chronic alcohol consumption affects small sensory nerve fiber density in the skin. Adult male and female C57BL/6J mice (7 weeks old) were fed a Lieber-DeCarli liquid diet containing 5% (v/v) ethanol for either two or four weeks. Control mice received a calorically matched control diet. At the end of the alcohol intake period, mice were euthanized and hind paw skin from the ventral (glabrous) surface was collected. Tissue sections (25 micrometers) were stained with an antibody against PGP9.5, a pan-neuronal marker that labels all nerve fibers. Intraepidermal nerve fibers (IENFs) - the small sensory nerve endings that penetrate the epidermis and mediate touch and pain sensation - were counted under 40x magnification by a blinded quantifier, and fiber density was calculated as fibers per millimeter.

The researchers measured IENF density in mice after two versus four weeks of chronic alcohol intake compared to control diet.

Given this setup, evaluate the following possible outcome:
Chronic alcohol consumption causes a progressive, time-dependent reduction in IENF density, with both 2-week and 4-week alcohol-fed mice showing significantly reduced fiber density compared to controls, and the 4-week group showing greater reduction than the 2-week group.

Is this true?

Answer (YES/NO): NO